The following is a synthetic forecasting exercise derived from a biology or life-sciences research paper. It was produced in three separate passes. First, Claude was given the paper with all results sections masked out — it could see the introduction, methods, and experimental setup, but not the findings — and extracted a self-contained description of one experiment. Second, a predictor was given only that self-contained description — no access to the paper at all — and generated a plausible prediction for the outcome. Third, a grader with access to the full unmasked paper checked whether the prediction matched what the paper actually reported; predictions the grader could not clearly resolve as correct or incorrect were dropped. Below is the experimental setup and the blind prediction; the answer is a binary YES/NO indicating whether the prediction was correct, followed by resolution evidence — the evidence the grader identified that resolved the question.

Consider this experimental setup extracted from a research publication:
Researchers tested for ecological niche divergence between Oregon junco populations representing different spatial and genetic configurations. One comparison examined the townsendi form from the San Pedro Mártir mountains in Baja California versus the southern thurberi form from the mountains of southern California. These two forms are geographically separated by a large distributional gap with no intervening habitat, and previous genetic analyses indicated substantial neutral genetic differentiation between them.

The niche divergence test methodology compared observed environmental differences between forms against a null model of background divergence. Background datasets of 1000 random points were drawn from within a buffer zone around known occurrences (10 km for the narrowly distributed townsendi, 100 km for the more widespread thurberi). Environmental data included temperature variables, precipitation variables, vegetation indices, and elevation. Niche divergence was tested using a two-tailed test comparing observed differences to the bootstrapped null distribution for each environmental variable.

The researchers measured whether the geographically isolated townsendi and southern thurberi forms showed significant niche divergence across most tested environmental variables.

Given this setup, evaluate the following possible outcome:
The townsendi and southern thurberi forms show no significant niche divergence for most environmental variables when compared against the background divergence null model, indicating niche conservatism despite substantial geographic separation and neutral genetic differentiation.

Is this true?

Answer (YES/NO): YES